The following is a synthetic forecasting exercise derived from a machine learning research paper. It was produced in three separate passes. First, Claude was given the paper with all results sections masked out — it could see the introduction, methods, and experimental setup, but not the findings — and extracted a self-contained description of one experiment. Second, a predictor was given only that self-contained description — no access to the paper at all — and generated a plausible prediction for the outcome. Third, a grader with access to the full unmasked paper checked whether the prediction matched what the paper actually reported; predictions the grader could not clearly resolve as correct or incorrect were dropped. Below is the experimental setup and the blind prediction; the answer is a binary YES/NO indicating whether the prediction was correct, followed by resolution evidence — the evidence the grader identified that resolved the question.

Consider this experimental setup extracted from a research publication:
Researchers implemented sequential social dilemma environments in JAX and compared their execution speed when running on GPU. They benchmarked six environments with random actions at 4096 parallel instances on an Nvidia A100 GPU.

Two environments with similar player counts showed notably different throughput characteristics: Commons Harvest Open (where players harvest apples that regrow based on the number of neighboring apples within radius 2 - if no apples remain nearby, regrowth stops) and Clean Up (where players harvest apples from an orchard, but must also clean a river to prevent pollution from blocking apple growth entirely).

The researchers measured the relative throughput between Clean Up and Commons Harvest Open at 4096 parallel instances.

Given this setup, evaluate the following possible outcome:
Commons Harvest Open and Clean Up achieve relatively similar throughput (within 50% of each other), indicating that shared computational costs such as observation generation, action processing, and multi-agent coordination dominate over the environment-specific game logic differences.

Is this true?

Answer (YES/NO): NO